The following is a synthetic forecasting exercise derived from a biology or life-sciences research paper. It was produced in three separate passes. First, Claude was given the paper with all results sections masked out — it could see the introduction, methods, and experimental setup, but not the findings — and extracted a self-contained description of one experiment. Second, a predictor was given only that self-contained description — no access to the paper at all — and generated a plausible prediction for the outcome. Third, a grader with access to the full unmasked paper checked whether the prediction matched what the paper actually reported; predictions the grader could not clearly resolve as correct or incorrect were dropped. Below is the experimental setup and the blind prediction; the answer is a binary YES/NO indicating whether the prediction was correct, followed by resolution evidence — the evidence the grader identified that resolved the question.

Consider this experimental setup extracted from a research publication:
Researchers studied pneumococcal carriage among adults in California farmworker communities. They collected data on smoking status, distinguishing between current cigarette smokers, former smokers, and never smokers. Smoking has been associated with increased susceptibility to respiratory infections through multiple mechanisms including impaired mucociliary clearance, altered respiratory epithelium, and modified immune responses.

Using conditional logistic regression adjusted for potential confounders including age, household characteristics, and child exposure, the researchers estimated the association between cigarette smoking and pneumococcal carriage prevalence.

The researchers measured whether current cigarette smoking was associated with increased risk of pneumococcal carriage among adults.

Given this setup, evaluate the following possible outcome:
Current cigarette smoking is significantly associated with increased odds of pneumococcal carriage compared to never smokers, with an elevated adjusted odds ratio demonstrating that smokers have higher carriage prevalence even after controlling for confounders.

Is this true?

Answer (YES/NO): NO